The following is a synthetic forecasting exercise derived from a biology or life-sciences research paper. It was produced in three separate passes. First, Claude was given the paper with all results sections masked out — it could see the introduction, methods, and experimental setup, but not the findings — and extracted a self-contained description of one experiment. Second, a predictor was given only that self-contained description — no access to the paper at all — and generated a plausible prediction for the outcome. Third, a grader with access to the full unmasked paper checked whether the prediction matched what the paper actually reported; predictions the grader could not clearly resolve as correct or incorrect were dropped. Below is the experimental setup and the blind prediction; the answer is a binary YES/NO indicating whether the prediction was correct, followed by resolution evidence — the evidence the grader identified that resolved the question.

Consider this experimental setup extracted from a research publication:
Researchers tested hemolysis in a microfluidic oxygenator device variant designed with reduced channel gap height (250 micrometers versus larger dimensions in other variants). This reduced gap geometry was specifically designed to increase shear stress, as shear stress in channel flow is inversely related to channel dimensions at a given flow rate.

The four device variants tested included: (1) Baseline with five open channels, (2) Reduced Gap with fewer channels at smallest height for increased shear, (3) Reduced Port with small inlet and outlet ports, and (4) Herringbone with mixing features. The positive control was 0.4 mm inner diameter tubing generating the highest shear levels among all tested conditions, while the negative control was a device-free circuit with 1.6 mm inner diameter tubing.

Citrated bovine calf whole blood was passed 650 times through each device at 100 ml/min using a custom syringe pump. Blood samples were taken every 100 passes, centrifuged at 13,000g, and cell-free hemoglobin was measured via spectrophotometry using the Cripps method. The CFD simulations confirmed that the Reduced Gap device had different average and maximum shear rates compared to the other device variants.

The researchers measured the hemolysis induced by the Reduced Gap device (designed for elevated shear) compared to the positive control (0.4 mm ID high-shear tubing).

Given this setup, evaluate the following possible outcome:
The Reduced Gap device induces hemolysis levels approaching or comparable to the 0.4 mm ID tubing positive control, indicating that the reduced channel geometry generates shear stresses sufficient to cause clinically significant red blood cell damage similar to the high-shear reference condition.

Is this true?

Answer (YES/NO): NO